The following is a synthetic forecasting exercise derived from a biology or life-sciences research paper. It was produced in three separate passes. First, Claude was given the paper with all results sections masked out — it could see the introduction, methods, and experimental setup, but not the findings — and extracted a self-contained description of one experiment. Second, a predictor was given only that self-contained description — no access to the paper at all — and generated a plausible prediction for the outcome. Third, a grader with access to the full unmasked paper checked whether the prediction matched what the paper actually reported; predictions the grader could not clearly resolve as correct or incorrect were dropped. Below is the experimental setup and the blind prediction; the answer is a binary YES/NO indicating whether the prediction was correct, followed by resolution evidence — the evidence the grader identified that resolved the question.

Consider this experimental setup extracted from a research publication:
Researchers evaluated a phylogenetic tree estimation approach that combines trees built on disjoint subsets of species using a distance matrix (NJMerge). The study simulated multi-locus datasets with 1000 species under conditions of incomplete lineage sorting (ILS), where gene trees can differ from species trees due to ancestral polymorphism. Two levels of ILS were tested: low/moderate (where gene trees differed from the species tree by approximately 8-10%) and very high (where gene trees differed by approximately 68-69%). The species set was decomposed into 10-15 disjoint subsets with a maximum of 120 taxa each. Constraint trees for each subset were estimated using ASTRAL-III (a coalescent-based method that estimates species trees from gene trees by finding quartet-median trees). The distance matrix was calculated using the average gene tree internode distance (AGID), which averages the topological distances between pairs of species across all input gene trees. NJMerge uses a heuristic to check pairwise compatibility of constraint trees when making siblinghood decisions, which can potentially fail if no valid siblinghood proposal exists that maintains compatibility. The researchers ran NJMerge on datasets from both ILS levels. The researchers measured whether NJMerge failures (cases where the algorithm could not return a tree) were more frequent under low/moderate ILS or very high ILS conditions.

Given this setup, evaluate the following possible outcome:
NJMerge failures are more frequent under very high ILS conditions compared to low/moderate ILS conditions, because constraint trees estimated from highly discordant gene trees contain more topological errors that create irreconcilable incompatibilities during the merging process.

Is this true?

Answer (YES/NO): NO